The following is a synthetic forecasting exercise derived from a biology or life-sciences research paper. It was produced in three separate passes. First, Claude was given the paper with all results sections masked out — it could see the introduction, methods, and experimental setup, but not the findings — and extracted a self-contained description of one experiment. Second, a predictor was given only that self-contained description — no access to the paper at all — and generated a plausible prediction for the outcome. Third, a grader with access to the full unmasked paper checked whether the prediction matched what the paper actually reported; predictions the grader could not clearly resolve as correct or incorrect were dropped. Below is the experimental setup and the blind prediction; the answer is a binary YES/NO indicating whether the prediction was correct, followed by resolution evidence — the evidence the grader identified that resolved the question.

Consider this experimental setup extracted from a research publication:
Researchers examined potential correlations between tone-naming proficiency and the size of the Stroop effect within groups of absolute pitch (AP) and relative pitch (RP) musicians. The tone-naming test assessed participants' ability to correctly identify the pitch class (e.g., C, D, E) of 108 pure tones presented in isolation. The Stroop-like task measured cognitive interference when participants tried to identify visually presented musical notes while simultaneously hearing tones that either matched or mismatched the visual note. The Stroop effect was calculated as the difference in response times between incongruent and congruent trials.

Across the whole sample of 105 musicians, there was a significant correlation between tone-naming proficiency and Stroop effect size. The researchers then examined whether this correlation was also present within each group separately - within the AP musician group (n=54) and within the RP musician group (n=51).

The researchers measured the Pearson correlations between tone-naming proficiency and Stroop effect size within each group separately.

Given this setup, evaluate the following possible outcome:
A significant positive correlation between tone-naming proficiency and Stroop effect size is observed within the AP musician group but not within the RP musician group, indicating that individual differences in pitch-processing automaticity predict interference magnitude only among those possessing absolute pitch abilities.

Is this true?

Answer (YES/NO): NO